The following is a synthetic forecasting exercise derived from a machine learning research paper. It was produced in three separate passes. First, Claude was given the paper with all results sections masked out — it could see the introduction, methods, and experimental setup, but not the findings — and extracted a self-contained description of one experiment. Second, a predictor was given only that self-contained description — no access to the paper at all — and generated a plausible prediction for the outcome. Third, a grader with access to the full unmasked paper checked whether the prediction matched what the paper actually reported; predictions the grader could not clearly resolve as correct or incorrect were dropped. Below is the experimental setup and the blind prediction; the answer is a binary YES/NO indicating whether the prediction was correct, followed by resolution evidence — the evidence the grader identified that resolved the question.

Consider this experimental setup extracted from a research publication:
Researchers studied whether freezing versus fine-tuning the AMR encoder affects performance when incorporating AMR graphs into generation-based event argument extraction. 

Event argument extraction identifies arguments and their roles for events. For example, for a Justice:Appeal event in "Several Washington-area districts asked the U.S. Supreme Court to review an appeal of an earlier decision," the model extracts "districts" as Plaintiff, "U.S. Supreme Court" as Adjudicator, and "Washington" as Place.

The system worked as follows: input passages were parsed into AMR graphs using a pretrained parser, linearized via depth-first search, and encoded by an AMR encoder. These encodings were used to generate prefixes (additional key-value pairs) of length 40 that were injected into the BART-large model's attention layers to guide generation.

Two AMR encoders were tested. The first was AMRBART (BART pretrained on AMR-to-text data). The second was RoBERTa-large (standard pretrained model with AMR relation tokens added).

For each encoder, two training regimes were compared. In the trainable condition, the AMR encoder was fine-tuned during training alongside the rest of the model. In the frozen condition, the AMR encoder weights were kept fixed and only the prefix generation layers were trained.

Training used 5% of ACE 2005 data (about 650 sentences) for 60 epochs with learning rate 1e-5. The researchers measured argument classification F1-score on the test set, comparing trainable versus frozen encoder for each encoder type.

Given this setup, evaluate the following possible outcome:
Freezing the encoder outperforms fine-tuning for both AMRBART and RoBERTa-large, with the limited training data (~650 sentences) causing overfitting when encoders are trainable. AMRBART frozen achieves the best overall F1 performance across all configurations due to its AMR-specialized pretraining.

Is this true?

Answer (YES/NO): NO